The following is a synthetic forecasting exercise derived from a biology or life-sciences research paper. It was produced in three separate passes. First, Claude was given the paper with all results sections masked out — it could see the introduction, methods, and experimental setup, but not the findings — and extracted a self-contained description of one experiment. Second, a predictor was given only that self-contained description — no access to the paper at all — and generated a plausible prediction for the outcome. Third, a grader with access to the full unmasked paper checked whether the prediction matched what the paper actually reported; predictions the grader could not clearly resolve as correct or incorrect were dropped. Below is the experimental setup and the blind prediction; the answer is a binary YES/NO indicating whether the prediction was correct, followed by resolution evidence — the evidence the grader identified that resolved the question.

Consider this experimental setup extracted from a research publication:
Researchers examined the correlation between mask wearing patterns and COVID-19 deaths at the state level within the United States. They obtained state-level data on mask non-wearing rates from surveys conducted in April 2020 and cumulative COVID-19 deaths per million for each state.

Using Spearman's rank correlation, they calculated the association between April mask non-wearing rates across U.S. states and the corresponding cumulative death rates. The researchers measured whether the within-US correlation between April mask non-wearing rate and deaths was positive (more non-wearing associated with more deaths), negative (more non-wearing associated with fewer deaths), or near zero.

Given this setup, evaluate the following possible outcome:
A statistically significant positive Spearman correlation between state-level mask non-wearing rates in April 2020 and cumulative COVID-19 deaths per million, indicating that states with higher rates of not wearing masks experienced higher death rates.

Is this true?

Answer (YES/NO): NO